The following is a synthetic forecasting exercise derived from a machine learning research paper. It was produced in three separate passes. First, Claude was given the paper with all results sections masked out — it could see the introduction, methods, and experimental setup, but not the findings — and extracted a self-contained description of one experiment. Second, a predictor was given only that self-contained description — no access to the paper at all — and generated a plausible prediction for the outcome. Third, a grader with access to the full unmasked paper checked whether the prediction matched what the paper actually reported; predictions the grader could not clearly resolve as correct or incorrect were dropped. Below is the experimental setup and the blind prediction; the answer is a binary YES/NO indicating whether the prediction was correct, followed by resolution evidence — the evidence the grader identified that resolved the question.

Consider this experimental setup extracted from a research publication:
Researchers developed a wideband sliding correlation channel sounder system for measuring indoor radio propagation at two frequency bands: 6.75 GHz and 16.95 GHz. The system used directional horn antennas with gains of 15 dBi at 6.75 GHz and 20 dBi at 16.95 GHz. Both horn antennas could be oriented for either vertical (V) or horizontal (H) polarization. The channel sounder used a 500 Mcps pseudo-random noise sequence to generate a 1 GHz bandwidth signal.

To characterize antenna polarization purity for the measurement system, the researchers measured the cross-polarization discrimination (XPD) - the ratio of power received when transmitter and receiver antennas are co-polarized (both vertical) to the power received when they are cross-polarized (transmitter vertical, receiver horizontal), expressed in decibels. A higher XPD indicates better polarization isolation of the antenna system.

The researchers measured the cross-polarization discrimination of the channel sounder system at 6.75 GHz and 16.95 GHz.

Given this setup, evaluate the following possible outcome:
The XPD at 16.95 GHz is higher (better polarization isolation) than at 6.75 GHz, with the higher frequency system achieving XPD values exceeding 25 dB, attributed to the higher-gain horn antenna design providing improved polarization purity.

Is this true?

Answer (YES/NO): YES